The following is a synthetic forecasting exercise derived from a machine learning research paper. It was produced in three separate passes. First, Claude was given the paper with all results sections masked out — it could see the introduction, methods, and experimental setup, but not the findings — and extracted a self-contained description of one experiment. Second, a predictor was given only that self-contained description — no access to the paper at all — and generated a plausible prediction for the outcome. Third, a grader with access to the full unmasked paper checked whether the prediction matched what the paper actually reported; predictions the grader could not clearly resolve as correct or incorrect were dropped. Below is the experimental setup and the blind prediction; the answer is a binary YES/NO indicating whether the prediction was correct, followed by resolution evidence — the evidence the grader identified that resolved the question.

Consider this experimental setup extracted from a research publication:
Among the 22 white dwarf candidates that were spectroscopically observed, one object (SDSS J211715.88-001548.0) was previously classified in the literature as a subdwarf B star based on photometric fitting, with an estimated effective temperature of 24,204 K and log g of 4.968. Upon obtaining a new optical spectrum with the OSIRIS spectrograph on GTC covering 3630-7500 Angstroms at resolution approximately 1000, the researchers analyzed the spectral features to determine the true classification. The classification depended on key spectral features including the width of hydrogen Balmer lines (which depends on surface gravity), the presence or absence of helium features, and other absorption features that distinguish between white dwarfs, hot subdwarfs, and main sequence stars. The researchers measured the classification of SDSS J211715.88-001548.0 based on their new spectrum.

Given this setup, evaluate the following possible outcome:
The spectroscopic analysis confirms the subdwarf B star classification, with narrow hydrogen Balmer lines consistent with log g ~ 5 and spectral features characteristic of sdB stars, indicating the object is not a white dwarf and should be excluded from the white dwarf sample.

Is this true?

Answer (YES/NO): NO